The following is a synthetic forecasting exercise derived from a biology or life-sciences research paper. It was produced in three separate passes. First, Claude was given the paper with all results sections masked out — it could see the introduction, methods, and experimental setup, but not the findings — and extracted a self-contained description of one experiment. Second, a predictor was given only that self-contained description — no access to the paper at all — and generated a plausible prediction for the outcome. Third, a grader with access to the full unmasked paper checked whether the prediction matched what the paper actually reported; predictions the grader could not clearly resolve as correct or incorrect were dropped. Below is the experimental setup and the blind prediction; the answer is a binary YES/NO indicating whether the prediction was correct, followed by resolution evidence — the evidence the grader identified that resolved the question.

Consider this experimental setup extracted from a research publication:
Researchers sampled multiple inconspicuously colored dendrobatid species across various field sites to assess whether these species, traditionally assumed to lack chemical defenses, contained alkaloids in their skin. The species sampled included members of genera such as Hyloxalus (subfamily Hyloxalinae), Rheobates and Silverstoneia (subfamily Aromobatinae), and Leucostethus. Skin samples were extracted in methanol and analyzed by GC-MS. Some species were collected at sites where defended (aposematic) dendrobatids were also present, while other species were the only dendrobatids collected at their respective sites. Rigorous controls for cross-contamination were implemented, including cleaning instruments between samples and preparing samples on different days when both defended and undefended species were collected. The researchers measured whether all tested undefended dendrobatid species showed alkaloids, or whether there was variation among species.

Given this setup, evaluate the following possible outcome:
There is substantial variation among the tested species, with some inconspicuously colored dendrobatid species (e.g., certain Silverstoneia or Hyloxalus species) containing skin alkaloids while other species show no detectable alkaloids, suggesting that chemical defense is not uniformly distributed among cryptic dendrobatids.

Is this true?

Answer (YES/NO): NO